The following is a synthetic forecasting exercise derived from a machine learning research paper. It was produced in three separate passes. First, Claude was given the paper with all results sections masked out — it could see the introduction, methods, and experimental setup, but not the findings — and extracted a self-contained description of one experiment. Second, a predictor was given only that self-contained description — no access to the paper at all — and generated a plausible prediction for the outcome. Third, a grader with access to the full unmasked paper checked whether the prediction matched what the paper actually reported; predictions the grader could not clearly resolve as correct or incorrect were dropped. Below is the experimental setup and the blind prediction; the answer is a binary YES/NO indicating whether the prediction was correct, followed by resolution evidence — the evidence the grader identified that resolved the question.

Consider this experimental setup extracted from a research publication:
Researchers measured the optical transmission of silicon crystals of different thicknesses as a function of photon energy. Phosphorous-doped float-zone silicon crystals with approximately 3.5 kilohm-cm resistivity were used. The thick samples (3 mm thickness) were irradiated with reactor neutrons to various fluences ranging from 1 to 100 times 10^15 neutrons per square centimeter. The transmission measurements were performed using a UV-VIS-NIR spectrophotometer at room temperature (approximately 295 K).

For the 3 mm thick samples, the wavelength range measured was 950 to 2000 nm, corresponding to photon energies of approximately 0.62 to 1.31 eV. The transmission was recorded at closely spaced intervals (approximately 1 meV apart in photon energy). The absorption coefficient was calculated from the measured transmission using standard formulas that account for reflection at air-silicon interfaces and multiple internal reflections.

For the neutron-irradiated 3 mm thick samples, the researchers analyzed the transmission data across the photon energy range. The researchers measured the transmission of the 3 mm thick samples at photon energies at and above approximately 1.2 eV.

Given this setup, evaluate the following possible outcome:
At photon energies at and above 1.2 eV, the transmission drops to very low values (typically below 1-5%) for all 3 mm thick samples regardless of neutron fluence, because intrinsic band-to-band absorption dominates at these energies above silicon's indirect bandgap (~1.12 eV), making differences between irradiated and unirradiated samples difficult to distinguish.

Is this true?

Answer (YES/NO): YES